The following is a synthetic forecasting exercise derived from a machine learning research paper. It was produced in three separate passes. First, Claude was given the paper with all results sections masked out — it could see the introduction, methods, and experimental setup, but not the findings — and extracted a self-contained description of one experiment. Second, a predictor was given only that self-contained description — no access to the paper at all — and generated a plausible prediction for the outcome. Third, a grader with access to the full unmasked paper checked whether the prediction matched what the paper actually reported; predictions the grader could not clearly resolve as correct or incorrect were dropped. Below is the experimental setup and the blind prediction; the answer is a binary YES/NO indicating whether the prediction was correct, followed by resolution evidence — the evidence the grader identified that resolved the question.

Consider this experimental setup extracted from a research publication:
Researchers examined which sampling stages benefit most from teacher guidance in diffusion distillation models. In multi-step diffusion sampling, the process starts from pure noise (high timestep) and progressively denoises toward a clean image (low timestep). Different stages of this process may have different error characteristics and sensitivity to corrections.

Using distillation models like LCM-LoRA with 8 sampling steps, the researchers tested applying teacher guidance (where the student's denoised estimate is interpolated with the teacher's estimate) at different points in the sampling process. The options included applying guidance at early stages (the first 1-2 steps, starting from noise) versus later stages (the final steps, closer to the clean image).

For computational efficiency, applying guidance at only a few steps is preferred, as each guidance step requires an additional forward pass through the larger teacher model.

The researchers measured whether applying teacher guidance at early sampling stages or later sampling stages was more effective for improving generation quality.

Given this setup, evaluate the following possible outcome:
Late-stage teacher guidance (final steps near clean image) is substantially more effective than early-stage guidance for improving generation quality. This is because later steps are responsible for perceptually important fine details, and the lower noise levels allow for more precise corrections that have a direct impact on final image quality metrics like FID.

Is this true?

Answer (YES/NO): NO